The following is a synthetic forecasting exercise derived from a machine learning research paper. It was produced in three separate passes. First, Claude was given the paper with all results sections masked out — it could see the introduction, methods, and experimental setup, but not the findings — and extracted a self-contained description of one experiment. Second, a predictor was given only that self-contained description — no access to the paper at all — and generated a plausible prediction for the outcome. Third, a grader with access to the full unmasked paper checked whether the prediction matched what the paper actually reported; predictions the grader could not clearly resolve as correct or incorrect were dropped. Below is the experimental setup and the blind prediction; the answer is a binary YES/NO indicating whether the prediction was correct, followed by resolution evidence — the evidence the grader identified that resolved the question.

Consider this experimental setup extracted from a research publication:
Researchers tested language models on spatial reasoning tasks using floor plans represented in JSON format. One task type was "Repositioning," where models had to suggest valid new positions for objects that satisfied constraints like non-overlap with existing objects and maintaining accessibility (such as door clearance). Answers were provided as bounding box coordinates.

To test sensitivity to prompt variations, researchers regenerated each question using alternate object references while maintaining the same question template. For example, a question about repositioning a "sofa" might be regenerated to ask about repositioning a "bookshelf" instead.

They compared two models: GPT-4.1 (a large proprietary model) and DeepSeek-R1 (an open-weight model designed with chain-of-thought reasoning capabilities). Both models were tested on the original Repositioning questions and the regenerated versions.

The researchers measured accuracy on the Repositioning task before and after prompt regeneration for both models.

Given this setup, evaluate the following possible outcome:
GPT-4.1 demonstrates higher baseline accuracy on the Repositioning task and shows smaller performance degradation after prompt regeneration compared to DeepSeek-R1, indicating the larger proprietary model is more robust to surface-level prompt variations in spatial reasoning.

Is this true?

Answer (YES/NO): NO